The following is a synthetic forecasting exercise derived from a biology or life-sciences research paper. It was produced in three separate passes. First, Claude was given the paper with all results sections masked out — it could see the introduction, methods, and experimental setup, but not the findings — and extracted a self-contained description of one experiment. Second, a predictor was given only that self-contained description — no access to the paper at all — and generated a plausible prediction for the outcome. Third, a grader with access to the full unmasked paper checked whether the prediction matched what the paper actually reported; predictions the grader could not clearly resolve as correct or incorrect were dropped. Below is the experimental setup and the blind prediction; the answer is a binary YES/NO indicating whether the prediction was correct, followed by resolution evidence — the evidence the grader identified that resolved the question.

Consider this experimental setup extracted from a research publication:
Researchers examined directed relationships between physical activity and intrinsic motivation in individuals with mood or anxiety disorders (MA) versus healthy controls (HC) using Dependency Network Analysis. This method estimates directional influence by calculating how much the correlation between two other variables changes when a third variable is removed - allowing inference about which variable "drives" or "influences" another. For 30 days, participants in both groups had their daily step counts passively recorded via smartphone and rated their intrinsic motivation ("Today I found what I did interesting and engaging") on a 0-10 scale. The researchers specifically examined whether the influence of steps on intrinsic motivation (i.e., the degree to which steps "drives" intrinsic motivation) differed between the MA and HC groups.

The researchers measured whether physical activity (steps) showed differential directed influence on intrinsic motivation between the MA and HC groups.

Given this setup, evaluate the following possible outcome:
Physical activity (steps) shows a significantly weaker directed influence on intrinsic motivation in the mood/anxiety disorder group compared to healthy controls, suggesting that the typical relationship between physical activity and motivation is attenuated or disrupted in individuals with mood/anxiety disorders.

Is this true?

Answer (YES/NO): NO